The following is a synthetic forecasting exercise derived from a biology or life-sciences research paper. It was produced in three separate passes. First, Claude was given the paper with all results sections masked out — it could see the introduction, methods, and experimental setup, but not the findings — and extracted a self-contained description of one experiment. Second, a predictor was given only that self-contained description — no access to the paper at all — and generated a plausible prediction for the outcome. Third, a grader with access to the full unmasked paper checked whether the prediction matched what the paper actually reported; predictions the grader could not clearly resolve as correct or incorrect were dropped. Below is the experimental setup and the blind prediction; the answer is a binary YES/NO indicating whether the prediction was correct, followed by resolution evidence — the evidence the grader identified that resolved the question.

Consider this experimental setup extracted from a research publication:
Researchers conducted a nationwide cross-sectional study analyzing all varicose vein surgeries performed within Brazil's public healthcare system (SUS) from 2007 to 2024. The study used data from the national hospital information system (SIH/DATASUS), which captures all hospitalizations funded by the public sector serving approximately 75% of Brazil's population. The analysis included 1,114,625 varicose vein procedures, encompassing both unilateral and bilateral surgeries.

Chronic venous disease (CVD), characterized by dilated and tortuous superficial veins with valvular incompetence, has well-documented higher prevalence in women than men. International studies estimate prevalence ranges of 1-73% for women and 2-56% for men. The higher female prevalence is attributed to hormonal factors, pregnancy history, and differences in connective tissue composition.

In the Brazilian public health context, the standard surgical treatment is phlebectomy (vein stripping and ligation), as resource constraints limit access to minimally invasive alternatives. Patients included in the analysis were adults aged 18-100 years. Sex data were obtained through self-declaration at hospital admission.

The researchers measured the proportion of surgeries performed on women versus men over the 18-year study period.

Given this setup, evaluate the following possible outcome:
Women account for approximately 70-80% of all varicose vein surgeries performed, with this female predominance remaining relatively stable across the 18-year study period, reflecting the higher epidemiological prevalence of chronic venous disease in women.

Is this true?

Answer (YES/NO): NO